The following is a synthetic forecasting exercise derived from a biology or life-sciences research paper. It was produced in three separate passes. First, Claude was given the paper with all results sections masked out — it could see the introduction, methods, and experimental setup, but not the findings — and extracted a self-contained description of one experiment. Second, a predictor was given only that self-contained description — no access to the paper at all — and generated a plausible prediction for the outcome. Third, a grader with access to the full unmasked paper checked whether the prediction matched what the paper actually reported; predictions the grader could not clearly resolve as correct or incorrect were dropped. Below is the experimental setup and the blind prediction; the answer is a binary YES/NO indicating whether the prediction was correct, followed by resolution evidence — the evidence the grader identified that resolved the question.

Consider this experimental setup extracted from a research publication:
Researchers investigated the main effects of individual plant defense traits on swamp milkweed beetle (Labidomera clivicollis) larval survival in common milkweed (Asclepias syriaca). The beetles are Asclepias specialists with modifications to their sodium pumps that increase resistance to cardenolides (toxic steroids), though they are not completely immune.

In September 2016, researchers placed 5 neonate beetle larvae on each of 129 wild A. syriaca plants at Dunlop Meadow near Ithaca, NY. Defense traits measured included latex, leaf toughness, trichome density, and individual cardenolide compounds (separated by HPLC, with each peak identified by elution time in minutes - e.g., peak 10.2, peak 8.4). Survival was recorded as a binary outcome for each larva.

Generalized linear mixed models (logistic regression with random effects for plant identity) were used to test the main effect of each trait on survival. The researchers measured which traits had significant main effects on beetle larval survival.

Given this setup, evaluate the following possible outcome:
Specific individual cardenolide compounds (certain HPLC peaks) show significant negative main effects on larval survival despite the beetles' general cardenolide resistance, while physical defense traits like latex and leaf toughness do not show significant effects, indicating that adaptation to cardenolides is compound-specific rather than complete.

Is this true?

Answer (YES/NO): YES